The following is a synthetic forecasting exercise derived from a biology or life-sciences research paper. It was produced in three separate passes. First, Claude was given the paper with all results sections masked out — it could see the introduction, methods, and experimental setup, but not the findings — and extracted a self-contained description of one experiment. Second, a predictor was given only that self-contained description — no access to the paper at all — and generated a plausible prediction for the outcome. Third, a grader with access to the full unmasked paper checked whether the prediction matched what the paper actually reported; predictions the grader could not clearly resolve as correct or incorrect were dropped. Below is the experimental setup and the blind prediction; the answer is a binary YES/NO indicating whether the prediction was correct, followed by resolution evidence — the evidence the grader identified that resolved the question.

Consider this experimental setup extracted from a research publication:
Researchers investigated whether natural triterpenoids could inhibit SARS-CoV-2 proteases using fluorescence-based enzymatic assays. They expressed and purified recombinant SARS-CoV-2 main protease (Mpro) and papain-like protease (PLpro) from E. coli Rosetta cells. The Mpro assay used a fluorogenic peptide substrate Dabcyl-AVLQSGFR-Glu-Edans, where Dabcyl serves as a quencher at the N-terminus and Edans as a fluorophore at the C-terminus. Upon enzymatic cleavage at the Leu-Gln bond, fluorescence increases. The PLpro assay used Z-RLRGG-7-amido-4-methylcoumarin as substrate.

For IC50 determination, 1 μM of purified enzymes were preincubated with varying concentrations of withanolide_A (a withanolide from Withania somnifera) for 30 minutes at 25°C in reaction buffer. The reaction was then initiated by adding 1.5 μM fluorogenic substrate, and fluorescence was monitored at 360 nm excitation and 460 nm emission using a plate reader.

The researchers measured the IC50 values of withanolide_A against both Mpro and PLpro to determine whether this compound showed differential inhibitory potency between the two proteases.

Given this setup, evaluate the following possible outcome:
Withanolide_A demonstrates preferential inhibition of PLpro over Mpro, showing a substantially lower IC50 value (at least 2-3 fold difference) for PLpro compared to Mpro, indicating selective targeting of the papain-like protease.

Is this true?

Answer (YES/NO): YES